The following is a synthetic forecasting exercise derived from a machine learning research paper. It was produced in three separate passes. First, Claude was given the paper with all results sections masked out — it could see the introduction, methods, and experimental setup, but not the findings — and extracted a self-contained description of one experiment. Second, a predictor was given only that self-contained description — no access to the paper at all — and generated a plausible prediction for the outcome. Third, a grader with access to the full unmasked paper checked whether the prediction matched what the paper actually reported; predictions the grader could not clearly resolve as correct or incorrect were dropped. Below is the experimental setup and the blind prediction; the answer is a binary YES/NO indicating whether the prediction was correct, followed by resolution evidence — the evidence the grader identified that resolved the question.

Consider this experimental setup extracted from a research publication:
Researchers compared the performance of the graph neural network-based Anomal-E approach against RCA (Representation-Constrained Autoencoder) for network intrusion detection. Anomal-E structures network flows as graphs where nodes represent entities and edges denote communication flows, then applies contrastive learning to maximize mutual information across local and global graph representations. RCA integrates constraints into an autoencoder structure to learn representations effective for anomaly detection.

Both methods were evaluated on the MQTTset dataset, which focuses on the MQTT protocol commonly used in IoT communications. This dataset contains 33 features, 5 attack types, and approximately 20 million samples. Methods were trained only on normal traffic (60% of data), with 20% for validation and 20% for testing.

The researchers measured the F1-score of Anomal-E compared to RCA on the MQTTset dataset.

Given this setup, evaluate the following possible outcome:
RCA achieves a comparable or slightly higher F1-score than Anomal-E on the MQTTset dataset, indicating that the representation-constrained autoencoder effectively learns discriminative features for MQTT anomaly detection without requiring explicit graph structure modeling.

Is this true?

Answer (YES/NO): NO